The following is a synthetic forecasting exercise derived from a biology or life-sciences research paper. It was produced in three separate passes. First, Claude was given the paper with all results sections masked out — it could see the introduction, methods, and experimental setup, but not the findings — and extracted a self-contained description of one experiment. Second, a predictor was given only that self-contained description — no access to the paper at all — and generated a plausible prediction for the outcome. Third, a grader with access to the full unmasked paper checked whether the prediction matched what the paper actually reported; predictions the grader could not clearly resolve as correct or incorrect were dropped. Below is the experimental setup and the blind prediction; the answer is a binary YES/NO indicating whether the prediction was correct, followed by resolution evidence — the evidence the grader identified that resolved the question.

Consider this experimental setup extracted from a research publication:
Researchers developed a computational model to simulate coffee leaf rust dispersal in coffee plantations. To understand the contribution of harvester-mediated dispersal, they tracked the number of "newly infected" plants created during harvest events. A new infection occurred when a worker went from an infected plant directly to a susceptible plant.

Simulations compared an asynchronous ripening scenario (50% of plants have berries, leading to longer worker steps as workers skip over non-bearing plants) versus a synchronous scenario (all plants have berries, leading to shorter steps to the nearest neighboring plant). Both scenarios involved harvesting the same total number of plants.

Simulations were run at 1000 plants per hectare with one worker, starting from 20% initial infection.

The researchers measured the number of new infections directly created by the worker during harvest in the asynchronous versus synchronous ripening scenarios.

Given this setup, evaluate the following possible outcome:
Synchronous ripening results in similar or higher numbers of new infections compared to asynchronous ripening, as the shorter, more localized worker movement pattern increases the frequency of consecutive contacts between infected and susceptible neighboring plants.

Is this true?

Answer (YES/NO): YES